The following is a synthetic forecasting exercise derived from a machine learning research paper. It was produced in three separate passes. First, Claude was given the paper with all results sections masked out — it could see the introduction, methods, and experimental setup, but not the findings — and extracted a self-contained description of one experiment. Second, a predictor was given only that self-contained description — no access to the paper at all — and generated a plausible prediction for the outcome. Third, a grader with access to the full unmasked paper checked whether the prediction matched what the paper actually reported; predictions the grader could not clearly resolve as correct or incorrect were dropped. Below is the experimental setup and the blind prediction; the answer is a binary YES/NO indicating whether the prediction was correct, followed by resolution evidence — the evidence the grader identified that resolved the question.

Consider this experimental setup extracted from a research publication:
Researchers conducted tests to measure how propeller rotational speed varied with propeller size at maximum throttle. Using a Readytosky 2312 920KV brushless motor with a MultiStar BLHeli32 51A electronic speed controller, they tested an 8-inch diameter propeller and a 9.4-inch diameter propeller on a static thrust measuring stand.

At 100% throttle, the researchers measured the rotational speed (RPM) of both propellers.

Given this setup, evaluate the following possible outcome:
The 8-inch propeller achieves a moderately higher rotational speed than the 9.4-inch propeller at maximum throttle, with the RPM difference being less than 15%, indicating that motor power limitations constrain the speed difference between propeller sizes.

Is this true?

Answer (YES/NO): YES